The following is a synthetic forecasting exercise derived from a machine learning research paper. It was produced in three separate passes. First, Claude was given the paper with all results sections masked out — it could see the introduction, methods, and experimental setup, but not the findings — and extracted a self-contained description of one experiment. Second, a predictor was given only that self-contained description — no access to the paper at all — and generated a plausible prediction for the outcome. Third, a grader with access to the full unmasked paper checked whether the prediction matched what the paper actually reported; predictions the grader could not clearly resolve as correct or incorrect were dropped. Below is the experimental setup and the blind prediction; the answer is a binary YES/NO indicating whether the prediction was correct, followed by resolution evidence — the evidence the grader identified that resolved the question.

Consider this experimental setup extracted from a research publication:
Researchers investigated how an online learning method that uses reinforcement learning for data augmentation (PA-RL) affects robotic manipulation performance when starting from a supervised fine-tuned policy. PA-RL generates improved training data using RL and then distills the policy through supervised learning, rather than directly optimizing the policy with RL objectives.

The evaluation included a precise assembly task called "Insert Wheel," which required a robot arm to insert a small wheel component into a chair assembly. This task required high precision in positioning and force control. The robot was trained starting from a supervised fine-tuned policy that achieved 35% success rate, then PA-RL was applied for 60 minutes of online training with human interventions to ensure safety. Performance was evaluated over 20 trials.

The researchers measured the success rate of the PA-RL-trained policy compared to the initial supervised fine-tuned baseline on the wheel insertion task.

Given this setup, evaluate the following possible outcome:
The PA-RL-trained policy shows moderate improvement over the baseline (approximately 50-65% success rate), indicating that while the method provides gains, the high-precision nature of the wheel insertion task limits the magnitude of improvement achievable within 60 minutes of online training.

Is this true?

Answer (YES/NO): NO